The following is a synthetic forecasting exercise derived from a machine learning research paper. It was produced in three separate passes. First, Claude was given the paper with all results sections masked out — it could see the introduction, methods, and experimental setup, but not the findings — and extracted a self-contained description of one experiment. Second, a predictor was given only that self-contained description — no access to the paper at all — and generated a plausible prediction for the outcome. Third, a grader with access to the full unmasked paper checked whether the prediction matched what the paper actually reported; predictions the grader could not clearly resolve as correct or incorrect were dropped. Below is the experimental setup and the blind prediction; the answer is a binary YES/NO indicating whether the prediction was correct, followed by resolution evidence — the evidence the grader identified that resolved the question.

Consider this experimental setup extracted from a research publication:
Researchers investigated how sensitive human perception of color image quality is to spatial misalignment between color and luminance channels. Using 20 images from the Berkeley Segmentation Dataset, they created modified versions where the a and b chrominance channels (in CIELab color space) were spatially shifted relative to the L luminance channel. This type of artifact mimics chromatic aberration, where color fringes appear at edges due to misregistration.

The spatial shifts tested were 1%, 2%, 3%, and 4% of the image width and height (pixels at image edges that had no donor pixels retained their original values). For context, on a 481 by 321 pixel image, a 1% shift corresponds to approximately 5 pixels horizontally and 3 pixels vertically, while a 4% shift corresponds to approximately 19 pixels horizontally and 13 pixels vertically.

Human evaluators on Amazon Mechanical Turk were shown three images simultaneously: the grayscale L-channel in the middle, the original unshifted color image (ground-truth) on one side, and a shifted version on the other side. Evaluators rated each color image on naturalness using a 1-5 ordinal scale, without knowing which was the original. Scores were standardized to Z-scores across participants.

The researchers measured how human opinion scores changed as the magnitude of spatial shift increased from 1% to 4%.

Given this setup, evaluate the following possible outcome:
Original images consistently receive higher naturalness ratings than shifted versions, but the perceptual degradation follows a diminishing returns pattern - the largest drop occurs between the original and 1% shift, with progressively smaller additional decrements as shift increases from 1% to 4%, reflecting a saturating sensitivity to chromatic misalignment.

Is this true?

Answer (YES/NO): NO